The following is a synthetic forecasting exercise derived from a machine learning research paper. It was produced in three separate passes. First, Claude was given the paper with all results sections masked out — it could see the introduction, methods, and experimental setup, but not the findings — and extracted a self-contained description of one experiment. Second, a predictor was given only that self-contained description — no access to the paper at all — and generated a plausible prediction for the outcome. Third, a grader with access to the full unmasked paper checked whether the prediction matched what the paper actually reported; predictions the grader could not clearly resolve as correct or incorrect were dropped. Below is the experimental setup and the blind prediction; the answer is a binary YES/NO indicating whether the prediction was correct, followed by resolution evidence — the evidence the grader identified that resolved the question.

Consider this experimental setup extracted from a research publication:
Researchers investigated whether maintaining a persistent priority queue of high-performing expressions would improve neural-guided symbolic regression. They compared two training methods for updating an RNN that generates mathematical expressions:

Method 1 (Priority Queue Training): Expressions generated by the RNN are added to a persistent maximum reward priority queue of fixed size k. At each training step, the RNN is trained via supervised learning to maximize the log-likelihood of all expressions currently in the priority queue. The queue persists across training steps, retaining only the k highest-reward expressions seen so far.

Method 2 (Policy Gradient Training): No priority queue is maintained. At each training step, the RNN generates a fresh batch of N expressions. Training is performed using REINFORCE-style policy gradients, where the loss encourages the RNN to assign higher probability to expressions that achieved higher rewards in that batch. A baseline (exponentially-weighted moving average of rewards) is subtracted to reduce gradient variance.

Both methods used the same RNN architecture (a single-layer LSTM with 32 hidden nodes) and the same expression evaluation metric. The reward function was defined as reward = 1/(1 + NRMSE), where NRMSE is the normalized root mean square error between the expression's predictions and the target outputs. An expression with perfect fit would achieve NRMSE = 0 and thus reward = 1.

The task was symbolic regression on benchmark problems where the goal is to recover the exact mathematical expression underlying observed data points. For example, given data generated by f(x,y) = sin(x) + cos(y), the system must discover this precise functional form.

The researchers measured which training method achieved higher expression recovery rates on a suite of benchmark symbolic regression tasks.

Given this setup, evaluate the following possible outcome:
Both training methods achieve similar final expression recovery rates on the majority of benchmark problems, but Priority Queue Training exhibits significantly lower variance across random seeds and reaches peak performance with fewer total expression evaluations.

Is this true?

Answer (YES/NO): NO